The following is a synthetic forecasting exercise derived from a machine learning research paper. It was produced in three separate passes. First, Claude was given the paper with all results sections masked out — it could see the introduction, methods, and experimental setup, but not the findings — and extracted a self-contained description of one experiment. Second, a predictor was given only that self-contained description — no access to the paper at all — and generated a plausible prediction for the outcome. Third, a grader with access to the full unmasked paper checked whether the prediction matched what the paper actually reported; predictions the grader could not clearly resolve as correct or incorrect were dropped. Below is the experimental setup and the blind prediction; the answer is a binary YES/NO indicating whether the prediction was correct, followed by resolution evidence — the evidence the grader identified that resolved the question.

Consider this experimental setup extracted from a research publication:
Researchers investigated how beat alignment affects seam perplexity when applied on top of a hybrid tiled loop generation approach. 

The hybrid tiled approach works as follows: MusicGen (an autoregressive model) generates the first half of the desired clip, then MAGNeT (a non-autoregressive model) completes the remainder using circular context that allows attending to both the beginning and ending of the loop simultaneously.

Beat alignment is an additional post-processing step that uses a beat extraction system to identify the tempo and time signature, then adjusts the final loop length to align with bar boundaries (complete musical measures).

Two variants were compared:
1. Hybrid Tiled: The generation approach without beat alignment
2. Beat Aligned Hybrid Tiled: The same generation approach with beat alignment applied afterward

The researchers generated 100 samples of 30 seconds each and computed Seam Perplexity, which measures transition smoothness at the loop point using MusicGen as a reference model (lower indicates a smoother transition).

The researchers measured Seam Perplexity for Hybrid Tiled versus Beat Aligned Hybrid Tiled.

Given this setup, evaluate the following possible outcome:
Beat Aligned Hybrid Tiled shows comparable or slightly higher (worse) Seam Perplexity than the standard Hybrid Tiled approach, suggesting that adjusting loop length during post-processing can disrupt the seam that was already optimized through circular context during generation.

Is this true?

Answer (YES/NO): NO